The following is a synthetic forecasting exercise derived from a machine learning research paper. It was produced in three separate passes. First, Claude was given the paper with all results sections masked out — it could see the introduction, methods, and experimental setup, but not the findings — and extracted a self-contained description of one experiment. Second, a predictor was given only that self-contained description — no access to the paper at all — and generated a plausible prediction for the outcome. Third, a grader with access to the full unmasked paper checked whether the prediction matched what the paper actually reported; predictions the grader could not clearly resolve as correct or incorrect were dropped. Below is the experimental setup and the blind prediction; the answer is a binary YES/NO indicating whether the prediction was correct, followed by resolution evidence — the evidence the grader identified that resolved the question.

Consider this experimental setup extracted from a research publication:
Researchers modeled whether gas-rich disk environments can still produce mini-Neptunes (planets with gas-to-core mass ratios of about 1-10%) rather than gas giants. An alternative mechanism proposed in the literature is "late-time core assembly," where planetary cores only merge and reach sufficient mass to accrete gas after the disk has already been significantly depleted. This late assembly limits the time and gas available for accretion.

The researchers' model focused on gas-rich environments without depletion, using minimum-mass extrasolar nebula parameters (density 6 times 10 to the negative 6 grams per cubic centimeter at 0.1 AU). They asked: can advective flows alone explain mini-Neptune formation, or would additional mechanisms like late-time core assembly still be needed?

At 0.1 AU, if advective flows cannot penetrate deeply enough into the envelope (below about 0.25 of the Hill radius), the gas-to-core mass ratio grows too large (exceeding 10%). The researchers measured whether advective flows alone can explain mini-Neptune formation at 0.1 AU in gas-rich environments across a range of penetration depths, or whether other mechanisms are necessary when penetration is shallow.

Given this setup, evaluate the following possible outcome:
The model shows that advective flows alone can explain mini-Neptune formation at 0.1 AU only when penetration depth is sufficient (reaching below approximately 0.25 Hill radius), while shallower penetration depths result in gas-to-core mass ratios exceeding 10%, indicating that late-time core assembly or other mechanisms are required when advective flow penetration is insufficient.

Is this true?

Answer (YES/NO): YES